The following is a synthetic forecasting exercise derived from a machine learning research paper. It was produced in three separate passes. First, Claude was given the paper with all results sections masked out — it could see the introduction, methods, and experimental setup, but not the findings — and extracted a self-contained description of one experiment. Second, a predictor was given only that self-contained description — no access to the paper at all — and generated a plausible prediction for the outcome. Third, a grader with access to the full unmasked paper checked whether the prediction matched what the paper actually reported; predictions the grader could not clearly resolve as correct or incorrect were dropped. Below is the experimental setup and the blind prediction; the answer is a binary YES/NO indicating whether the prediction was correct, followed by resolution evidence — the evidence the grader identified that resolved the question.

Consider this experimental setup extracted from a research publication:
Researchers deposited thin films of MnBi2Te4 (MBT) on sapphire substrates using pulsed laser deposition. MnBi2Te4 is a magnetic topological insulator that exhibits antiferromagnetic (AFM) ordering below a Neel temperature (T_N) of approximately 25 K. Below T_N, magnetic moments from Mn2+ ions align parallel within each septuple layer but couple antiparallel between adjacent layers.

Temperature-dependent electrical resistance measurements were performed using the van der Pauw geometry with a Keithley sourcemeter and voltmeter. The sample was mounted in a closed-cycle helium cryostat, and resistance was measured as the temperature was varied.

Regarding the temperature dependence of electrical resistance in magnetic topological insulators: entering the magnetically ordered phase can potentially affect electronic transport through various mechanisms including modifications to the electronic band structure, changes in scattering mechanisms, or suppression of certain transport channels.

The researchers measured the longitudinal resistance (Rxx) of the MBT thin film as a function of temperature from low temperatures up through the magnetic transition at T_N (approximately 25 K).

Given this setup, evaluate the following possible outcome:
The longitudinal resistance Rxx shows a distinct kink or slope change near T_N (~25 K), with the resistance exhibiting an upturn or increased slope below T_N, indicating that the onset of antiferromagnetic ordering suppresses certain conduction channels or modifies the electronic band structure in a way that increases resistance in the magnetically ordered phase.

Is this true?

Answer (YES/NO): NO